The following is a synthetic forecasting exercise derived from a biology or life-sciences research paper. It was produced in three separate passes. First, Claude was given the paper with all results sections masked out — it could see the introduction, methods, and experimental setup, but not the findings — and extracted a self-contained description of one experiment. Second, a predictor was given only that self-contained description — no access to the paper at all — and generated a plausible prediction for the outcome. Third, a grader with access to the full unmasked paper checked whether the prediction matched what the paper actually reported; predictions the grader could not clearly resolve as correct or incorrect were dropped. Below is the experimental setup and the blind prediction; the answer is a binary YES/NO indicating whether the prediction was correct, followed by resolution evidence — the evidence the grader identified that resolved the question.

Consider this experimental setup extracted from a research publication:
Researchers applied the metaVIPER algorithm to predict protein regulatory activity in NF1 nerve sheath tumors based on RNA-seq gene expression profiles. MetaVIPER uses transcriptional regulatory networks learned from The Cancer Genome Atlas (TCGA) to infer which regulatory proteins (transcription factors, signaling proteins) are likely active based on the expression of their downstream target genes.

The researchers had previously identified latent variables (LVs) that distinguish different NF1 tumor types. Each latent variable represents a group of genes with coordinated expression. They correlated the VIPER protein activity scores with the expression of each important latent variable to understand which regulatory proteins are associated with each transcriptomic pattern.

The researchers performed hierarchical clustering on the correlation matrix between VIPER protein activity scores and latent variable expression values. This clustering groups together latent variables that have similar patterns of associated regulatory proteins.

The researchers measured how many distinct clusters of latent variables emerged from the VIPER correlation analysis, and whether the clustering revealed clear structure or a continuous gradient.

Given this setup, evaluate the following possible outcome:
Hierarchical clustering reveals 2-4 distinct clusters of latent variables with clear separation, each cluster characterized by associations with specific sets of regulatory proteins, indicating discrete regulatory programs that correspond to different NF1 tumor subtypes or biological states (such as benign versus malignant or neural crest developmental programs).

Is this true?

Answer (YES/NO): NO